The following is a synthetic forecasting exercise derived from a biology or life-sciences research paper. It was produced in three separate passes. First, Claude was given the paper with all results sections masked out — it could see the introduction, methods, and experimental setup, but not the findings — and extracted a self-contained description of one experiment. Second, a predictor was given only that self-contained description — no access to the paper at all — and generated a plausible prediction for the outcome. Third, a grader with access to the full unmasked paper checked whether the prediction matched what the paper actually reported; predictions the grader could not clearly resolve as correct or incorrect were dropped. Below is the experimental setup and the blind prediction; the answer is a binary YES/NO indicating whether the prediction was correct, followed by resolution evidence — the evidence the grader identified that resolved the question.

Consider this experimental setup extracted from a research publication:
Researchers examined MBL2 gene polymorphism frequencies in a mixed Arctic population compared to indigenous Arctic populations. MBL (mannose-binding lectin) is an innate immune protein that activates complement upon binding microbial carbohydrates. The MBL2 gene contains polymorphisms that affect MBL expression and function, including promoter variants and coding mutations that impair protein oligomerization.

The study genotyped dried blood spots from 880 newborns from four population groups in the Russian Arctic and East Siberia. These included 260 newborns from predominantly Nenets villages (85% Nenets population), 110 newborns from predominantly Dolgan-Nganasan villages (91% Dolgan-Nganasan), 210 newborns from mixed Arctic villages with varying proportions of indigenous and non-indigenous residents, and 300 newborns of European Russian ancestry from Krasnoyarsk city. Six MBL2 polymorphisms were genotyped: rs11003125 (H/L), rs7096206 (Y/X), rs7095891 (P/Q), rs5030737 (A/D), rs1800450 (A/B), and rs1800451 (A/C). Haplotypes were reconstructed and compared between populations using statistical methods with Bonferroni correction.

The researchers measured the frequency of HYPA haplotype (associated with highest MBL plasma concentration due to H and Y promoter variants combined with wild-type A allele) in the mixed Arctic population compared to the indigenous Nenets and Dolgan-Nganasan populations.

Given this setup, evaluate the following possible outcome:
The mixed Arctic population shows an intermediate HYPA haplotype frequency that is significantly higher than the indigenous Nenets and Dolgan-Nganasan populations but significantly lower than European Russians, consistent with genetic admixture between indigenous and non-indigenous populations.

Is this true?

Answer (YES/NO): NO